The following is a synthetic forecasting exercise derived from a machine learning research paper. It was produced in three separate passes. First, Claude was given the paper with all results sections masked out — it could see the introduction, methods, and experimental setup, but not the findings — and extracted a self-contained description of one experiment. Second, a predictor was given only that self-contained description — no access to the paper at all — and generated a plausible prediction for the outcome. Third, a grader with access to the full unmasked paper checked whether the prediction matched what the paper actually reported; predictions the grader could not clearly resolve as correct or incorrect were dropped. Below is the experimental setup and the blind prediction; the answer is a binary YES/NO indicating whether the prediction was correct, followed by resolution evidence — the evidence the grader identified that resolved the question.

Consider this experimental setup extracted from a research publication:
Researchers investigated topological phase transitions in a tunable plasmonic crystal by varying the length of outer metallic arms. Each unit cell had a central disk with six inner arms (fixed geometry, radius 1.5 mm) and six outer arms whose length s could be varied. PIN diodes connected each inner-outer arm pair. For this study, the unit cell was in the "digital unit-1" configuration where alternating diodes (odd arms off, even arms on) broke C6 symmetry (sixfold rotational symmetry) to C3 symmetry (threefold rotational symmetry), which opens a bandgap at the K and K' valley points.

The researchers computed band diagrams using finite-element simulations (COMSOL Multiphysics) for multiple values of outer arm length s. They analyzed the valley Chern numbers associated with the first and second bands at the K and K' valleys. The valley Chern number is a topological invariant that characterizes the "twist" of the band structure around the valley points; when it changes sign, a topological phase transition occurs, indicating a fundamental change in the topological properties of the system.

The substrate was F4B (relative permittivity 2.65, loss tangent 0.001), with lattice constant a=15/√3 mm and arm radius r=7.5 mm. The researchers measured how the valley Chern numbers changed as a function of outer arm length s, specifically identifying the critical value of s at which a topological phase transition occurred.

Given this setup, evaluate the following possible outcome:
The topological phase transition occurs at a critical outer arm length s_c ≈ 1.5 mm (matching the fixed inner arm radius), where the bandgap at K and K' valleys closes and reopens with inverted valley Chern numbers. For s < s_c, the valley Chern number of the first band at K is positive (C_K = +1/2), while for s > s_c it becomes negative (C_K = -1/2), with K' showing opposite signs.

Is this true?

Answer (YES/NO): NO